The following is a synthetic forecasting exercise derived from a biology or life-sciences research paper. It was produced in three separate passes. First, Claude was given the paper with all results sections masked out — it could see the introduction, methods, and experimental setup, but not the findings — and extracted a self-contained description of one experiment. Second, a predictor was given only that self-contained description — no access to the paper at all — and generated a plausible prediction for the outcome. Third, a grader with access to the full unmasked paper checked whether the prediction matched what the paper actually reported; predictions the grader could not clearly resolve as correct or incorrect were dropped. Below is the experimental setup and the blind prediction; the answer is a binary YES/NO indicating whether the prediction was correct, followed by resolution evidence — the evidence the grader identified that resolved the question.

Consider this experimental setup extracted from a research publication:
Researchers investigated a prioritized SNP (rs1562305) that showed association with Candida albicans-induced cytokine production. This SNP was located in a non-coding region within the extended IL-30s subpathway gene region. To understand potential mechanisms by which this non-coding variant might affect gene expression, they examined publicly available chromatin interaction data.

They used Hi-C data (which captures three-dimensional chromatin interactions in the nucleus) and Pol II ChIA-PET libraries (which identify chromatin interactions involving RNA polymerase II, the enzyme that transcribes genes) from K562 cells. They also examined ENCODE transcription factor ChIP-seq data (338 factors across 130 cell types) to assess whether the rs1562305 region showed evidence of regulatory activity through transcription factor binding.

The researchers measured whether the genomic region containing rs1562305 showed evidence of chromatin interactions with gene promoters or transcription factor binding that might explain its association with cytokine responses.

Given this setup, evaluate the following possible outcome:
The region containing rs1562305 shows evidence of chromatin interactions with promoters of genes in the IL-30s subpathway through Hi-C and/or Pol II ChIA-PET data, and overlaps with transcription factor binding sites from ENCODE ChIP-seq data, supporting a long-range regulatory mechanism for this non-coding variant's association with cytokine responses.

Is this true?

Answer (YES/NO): YES